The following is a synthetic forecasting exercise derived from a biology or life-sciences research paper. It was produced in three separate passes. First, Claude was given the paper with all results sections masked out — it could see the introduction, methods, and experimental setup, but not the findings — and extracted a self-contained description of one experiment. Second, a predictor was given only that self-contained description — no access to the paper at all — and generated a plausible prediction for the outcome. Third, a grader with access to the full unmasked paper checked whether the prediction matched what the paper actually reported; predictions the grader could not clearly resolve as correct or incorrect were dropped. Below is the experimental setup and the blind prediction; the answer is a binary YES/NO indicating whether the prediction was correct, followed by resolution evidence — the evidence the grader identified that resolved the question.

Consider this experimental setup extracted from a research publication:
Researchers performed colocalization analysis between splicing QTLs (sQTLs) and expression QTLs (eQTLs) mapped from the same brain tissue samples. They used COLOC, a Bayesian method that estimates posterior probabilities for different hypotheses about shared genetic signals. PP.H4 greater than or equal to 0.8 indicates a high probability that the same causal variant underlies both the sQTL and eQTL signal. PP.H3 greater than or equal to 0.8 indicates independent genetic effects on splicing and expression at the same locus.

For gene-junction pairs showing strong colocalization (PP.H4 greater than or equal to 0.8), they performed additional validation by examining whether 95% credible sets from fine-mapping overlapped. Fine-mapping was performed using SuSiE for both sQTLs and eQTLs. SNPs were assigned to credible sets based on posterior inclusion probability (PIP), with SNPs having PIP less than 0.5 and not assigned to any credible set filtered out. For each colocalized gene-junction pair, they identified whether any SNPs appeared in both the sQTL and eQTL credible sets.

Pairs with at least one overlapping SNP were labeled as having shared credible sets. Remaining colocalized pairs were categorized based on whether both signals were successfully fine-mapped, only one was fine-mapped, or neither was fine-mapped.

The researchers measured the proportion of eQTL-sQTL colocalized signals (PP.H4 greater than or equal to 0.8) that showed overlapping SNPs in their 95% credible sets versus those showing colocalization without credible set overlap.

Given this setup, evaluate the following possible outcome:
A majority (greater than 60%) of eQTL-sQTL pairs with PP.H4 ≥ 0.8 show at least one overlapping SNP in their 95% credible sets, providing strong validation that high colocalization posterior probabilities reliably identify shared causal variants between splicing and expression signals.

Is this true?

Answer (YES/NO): NO